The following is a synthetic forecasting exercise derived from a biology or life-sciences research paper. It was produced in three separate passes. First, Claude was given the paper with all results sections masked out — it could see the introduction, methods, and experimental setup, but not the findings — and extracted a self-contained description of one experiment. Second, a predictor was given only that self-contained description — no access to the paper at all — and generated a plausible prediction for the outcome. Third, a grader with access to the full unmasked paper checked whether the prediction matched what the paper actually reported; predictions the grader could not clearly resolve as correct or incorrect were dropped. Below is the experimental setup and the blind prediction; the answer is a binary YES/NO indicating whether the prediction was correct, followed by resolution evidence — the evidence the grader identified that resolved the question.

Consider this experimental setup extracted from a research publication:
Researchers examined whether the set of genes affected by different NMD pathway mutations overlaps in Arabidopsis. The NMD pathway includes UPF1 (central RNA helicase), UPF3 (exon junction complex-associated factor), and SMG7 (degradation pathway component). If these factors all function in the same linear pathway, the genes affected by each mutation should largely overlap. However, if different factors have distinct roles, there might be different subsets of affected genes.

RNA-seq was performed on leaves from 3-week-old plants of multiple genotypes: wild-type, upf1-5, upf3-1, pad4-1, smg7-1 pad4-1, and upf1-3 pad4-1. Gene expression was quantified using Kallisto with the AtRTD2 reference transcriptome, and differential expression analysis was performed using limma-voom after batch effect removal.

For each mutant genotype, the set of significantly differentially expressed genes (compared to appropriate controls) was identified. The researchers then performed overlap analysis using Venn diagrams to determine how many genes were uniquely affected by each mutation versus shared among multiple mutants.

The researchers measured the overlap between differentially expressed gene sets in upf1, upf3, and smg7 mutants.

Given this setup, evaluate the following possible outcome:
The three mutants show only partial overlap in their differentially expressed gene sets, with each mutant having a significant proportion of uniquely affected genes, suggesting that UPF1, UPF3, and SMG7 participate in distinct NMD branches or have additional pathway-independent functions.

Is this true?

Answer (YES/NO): NO